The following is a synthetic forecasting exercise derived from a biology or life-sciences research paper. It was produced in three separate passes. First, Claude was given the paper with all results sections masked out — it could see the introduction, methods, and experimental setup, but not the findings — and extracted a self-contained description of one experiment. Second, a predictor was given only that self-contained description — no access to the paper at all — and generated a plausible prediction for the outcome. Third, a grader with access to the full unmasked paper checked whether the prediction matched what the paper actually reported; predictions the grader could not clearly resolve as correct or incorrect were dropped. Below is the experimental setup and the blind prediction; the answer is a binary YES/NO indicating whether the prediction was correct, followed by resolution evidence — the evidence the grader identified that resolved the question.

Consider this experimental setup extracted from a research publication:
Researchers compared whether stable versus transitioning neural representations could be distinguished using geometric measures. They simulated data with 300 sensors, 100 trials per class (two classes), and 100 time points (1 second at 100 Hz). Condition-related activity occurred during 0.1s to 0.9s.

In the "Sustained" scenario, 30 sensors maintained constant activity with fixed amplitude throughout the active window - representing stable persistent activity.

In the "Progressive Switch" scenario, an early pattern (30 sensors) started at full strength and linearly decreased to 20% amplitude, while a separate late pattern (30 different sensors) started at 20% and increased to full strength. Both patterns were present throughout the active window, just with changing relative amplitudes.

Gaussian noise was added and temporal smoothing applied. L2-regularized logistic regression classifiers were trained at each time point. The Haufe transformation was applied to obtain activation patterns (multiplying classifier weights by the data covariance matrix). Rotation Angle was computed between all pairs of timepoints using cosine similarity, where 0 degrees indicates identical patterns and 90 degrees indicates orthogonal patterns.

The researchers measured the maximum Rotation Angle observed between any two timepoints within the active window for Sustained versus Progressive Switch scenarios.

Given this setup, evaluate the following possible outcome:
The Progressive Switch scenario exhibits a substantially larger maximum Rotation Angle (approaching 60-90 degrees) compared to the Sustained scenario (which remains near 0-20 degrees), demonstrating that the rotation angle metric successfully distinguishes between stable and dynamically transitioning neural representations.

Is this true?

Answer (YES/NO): YES